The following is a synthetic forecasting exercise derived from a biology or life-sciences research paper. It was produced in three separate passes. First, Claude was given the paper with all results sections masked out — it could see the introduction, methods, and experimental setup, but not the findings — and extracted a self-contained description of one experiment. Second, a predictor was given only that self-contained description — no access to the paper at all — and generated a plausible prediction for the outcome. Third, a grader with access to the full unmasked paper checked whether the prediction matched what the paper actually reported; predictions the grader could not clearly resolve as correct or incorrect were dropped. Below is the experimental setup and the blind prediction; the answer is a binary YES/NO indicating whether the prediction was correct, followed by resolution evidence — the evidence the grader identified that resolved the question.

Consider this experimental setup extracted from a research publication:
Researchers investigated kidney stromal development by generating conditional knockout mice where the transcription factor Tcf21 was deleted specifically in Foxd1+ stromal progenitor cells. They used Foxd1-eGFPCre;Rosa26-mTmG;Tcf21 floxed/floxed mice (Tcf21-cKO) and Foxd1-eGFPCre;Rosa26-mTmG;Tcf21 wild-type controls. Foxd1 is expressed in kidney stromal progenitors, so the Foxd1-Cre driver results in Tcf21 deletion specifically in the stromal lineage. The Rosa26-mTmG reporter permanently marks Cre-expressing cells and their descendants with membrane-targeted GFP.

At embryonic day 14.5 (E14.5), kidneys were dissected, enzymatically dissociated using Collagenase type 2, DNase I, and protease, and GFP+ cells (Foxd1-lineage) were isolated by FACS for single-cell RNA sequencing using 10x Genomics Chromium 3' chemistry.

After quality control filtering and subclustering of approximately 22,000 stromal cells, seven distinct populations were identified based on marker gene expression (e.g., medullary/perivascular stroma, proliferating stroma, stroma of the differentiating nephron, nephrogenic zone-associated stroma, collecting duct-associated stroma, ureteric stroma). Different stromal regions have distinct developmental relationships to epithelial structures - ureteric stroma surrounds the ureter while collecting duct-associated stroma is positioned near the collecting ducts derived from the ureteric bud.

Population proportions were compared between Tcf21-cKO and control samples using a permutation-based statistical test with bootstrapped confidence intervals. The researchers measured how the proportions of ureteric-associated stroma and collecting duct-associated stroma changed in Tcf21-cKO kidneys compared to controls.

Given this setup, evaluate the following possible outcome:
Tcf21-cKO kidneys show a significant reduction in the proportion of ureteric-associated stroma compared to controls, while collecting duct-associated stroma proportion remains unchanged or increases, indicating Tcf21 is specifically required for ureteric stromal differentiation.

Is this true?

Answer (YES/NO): NO